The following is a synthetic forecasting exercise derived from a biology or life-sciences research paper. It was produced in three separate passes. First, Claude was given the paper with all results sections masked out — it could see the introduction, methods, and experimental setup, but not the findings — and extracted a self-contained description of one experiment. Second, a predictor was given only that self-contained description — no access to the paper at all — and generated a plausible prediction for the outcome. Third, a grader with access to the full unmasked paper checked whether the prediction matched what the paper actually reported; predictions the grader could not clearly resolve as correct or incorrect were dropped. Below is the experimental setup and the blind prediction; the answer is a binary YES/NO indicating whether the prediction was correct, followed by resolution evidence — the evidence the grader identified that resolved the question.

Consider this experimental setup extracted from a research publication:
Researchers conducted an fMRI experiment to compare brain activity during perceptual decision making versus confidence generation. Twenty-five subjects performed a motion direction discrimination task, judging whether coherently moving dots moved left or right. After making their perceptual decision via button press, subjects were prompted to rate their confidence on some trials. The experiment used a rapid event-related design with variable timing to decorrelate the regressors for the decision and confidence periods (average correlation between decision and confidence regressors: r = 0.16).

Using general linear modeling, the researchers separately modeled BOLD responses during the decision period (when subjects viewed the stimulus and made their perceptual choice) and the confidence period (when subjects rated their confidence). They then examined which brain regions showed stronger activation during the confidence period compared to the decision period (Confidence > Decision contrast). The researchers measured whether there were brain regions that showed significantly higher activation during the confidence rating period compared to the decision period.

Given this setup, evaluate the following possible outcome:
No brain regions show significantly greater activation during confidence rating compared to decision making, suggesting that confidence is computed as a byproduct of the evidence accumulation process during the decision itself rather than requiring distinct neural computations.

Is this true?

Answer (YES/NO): NO